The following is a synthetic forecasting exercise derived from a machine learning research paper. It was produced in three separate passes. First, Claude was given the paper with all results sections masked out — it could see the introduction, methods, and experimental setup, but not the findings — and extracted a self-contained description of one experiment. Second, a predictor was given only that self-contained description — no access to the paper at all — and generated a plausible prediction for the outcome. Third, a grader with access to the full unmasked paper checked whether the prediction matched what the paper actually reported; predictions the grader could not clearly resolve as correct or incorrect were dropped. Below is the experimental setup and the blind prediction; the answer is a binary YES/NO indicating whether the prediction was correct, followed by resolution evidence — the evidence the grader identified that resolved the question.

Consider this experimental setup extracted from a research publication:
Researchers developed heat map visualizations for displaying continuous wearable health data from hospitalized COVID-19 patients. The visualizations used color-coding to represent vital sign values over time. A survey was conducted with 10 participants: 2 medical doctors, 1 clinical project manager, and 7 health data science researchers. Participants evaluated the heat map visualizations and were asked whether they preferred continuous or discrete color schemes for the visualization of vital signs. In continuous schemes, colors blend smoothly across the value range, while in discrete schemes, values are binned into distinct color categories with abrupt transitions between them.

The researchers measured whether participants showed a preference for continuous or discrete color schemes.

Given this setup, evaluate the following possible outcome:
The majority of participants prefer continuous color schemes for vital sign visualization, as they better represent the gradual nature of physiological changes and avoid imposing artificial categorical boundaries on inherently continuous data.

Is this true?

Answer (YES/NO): NO